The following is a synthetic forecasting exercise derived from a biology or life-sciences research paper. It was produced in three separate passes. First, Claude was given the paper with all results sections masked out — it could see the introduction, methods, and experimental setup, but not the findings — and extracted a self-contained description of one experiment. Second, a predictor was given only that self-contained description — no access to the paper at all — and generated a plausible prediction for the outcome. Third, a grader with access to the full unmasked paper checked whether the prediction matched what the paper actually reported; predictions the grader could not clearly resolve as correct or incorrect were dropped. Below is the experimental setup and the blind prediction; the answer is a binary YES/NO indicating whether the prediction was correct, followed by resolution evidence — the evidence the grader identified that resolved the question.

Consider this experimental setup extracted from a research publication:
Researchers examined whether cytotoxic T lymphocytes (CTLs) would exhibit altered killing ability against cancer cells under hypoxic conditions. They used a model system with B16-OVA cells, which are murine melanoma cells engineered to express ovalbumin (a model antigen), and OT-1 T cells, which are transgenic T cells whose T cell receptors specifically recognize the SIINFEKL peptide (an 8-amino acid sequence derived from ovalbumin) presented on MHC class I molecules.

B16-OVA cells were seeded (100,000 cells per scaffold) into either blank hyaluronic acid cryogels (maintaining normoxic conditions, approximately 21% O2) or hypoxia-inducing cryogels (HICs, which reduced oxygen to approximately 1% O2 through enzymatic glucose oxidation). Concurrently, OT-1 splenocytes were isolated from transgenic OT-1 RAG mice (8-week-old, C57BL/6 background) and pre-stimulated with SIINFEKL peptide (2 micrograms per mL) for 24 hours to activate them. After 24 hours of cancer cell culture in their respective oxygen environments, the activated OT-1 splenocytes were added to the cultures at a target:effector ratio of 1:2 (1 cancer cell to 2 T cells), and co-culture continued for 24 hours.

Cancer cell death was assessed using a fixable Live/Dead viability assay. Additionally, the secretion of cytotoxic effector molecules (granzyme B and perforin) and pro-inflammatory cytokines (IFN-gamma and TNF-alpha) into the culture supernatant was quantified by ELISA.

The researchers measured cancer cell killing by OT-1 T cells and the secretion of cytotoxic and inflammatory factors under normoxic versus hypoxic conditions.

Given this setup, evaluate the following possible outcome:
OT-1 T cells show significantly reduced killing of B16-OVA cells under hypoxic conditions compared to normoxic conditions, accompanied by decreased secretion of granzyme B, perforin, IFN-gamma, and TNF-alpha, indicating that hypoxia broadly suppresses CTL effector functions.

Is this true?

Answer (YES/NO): YES